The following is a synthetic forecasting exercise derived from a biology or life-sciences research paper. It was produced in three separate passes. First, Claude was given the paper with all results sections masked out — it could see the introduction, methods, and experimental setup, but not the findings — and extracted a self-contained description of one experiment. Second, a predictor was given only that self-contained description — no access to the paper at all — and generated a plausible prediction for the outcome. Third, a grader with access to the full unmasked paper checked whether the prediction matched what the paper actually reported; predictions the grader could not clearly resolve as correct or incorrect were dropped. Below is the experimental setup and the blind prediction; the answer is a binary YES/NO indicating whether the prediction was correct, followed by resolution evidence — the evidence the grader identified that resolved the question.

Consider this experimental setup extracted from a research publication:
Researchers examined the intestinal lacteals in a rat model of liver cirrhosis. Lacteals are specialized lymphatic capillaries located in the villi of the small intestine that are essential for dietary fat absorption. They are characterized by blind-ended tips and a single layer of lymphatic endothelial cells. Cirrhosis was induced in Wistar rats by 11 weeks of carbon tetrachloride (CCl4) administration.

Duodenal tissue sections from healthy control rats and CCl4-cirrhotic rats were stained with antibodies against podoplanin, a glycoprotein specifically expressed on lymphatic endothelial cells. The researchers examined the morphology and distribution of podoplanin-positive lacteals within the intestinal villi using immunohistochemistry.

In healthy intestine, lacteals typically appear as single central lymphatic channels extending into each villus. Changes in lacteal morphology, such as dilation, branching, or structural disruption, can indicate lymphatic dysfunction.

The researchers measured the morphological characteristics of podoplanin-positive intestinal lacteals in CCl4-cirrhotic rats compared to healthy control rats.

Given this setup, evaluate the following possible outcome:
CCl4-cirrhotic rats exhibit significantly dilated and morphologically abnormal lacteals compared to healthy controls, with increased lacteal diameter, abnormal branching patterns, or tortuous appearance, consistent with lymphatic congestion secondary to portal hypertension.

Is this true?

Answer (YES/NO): YES